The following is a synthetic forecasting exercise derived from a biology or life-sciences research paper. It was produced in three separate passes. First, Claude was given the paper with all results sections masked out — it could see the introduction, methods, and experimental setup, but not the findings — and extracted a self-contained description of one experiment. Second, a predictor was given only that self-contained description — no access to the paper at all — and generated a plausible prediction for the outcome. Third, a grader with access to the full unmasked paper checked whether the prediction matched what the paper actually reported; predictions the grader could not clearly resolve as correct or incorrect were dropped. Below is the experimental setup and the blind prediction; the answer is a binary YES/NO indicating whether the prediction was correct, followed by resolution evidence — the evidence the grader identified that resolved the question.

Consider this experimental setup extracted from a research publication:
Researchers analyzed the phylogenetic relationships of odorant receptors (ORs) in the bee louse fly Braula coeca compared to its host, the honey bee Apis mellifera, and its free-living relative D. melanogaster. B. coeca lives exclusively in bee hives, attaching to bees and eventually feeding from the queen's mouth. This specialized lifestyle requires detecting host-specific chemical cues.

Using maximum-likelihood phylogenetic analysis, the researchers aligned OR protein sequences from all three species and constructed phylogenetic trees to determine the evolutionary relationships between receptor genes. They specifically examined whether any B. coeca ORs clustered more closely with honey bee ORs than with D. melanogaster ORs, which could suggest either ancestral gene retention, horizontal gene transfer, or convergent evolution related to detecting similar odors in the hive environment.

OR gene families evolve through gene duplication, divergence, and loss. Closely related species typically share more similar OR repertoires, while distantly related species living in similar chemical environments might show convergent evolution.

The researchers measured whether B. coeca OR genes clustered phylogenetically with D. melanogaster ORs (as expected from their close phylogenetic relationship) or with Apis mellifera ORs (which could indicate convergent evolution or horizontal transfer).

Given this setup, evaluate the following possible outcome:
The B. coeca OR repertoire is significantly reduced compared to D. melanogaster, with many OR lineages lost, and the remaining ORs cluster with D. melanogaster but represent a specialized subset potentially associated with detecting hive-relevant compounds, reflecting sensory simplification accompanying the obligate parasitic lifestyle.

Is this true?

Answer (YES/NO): YES